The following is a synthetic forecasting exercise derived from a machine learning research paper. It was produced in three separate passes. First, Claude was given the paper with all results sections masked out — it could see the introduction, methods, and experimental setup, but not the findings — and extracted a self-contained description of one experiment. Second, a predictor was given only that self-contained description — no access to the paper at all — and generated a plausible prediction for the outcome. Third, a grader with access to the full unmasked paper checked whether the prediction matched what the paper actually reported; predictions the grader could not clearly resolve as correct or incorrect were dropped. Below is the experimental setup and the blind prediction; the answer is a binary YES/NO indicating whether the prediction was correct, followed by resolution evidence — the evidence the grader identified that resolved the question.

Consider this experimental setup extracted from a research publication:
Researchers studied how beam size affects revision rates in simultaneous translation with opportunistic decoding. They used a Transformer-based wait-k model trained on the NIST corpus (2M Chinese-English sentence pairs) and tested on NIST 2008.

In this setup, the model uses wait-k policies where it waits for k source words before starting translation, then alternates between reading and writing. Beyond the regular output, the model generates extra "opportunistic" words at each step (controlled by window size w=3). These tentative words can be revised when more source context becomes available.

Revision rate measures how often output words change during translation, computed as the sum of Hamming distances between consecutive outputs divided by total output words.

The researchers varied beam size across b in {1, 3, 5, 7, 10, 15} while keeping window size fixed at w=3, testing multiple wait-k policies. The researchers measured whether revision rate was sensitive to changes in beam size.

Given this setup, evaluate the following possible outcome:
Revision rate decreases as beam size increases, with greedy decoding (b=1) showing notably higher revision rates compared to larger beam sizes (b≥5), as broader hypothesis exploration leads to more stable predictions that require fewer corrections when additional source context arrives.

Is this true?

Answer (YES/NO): NO